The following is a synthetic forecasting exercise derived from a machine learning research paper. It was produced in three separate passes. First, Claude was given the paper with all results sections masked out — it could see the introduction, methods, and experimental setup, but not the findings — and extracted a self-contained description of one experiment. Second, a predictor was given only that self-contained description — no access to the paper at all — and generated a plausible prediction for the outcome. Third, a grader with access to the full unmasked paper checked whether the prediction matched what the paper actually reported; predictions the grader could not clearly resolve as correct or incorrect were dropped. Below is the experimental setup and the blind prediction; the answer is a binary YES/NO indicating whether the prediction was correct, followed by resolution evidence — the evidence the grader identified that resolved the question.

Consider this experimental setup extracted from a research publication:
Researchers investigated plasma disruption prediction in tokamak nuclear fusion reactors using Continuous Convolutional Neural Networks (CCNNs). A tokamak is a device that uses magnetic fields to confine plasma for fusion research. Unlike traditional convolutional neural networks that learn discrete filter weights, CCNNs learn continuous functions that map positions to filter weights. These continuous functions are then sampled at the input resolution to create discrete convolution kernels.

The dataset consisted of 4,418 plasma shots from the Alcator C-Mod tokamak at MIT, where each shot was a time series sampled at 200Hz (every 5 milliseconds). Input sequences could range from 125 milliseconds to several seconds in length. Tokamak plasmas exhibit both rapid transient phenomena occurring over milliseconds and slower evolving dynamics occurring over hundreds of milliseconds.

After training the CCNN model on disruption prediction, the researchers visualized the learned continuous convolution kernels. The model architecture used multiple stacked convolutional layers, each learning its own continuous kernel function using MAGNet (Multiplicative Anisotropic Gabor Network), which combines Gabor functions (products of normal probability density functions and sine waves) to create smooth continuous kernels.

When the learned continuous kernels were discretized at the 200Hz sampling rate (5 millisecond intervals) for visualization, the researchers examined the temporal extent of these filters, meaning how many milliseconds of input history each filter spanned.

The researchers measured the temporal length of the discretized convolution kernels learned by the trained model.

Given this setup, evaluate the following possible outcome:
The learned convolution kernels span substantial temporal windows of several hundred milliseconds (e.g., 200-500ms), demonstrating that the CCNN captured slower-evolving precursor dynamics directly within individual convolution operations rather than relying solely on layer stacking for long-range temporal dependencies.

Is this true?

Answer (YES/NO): YES